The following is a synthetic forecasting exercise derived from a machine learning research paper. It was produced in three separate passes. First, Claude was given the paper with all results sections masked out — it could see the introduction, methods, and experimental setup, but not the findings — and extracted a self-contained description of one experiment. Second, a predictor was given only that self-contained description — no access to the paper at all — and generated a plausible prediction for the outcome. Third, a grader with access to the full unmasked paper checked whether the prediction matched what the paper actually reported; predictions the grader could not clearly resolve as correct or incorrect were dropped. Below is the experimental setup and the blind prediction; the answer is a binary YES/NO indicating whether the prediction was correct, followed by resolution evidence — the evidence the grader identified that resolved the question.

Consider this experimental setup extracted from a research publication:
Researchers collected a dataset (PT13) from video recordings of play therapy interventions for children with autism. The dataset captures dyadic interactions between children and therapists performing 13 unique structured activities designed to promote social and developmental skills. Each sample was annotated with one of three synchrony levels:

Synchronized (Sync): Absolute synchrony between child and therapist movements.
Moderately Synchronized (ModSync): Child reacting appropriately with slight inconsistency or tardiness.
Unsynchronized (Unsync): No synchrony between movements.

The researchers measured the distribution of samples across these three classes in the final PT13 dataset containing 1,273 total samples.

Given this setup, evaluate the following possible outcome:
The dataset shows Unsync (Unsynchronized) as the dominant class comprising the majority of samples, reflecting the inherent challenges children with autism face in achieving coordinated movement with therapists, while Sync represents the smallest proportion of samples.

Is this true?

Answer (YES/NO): NO